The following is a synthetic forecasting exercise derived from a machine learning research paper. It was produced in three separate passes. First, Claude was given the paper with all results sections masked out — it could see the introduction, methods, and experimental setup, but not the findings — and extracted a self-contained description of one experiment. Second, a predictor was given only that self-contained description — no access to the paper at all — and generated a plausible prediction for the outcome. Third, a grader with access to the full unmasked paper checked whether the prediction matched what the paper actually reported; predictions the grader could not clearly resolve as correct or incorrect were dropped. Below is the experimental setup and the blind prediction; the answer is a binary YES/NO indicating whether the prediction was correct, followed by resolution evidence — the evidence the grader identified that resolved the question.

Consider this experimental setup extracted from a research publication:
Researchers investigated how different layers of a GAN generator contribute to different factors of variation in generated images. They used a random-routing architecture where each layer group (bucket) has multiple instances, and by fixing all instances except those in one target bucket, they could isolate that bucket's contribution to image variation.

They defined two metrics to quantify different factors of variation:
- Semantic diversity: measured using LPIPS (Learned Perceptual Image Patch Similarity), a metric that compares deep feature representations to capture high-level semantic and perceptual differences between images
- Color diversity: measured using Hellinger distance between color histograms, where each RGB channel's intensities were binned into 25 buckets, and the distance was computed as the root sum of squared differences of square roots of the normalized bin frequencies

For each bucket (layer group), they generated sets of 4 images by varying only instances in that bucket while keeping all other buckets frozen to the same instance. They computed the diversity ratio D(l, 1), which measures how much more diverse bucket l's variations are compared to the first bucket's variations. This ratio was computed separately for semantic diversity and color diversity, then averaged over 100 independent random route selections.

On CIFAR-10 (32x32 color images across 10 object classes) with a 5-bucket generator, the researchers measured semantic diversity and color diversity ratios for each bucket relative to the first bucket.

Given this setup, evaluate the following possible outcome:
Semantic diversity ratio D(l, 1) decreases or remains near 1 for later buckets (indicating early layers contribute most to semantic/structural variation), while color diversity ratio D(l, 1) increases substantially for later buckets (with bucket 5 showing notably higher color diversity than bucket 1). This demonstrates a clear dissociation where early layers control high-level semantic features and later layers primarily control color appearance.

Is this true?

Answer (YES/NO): NO